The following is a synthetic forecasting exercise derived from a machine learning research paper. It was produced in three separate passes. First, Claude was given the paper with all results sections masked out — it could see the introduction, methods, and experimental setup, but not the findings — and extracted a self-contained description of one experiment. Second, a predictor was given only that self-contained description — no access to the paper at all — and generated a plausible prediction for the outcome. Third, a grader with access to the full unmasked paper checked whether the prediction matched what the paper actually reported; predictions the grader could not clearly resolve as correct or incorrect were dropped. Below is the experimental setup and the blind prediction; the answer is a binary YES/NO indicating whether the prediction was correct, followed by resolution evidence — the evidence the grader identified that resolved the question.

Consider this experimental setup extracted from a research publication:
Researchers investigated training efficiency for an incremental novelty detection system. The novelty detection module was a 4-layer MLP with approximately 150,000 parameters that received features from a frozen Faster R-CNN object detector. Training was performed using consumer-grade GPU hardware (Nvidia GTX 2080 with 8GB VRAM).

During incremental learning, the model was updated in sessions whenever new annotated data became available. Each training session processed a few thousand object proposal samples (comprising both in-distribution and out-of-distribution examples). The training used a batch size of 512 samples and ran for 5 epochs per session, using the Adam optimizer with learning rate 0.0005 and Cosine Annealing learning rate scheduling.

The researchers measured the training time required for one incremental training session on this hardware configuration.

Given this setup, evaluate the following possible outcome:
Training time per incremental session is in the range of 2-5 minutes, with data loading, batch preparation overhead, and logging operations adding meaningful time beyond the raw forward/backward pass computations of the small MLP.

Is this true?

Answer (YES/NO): NO